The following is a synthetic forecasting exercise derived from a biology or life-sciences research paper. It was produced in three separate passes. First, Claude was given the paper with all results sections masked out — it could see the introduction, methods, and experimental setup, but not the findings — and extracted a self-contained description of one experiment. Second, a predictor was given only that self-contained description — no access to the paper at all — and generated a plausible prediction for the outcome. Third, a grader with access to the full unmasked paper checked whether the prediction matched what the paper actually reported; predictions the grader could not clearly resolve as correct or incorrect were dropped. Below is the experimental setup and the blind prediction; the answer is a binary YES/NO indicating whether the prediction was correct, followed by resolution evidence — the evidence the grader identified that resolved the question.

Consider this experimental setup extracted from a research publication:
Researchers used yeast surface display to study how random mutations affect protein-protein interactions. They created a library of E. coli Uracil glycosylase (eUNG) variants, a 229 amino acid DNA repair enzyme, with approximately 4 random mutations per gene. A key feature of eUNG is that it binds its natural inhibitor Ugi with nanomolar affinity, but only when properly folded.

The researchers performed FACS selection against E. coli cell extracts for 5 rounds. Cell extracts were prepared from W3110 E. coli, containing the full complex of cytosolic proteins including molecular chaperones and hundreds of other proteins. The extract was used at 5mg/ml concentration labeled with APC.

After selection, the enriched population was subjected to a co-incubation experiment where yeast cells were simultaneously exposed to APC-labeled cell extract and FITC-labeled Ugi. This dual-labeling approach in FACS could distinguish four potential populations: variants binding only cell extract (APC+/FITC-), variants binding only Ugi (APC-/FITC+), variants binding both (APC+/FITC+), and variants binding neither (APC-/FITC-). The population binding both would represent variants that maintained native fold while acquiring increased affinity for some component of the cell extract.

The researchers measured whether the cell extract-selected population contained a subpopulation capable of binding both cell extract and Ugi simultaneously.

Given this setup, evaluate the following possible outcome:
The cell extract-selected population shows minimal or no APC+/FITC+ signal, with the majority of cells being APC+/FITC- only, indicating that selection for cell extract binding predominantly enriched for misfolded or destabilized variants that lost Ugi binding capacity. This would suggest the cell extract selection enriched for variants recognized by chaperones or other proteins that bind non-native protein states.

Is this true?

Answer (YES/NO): NO